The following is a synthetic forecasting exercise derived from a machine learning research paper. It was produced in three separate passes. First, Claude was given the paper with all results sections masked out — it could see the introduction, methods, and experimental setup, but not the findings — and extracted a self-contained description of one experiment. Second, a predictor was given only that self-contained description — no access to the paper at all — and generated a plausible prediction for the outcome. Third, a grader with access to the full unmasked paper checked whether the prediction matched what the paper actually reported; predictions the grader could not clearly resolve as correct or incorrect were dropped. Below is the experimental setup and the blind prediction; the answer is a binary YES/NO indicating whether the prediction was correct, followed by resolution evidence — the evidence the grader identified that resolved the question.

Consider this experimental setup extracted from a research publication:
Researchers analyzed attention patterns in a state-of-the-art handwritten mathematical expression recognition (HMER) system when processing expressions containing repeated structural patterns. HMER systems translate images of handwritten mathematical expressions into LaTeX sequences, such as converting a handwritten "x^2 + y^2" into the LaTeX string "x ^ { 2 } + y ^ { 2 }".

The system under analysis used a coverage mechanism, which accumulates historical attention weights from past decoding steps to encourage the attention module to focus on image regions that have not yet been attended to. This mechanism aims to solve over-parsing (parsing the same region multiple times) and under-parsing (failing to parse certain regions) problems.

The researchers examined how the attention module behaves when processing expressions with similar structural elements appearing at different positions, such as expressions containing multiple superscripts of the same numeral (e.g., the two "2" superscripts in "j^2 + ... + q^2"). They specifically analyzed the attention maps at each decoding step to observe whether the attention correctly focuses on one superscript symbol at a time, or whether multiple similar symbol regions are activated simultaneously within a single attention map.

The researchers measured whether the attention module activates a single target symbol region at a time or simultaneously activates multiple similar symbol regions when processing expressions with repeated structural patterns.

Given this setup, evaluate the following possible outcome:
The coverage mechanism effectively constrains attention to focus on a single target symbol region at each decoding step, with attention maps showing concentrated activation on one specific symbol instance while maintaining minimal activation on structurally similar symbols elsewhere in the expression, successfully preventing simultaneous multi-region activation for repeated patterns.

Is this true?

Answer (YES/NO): NO